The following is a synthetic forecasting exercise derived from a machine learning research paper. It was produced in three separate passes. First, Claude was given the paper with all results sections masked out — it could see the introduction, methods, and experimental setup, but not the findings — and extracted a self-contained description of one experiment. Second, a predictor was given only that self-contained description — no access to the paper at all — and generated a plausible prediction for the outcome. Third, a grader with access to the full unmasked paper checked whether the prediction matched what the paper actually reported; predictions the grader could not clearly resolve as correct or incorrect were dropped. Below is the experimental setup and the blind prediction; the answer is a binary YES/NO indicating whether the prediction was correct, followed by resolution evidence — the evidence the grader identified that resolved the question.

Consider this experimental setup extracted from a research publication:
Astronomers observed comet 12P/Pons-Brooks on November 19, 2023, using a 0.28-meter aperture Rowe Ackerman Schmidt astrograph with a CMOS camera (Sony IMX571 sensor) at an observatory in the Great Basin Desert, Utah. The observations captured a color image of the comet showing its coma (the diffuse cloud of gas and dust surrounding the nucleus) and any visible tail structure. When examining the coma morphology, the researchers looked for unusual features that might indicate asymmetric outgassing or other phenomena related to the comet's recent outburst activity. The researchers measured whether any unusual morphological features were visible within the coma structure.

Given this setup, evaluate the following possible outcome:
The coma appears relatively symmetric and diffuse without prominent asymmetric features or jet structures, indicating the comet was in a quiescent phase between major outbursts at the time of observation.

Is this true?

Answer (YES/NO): NO